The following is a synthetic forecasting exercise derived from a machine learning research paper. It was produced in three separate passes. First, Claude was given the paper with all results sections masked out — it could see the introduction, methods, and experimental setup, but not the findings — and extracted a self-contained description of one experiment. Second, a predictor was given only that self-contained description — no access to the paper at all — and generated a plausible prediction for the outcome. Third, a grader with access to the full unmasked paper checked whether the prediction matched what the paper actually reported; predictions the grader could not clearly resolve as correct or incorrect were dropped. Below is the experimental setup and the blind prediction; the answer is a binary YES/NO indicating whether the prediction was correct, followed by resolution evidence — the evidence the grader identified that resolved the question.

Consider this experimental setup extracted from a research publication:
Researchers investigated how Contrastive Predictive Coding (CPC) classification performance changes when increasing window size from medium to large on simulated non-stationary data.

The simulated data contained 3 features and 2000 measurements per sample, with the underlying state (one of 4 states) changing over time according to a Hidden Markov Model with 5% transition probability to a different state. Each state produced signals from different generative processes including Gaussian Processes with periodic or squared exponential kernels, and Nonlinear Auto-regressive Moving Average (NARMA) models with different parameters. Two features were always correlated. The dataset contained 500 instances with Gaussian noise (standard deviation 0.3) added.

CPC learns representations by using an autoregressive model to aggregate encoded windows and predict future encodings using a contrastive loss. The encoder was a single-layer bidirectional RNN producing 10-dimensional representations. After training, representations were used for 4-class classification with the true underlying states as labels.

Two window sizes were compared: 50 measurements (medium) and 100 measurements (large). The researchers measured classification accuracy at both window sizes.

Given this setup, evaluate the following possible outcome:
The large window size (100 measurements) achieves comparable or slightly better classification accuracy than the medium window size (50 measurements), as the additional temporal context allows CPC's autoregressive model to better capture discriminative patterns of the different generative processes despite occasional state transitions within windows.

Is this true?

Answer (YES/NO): NO